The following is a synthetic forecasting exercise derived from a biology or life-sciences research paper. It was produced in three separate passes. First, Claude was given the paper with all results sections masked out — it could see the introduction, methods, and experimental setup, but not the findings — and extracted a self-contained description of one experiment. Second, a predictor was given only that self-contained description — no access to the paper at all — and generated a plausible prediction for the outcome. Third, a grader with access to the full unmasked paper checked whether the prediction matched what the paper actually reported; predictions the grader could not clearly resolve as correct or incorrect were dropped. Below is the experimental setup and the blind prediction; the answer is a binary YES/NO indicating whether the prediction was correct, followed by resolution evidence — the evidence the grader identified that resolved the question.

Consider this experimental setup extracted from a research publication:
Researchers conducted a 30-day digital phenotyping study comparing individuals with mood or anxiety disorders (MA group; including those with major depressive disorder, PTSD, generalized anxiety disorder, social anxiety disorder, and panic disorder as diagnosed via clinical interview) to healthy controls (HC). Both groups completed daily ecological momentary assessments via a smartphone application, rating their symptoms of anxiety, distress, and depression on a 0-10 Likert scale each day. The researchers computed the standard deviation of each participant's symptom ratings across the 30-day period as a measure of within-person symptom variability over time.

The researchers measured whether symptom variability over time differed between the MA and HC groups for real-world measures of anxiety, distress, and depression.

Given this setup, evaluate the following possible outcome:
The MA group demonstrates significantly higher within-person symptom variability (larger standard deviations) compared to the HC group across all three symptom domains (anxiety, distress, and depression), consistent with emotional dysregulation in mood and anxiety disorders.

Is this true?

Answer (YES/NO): YES